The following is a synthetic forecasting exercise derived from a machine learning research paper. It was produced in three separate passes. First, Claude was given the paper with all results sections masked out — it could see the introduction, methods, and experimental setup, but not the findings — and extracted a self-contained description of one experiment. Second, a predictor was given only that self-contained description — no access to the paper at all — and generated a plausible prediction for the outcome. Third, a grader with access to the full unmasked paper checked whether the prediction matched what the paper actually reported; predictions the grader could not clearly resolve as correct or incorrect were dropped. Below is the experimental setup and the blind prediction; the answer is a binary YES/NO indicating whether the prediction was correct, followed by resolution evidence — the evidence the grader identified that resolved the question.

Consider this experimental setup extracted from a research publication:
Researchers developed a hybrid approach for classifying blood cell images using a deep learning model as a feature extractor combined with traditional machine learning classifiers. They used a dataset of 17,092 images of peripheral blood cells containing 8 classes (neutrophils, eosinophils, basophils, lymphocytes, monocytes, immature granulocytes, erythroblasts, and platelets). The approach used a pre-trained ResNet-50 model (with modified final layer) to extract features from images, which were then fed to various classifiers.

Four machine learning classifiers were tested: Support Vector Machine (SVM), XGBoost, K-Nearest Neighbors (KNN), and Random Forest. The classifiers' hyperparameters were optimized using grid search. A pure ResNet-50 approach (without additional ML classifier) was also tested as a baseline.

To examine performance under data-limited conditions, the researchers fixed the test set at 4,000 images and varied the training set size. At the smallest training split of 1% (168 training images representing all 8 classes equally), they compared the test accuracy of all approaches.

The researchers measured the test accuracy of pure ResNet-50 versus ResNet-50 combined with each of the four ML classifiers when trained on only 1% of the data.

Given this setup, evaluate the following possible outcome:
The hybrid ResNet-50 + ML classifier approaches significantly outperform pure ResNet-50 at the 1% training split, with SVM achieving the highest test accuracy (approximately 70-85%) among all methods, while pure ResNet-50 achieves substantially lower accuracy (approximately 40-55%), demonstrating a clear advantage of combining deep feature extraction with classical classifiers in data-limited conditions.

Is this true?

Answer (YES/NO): NO